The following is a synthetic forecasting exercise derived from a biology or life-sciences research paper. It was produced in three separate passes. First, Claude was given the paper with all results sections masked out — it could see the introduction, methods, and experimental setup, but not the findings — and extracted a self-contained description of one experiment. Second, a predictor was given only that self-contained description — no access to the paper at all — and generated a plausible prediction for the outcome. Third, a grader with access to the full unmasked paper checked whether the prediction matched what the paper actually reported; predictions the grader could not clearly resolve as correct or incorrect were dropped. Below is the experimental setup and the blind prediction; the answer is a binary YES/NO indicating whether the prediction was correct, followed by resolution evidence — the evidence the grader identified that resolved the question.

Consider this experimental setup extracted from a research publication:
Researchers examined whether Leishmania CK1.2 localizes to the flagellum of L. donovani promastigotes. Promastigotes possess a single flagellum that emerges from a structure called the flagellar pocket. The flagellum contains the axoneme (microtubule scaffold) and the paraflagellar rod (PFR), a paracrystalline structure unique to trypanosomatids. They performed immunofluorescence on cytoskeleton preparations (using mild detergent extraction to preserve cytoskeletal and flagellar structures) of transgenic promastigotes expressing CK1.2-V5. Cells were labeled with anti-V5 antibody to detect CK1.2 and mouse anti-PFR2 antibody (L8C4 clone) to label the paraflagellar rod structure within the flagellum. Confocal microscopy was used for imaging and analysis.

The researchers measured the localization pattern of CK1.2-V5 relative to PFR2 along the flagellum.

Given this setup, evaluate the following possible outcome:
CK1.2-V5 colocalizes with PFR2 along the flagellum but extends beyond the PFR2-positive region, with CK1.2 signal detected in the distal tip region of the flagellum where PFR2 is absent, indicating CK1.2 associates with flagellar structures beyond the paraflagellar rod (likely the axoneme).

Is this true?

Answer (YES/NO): NO